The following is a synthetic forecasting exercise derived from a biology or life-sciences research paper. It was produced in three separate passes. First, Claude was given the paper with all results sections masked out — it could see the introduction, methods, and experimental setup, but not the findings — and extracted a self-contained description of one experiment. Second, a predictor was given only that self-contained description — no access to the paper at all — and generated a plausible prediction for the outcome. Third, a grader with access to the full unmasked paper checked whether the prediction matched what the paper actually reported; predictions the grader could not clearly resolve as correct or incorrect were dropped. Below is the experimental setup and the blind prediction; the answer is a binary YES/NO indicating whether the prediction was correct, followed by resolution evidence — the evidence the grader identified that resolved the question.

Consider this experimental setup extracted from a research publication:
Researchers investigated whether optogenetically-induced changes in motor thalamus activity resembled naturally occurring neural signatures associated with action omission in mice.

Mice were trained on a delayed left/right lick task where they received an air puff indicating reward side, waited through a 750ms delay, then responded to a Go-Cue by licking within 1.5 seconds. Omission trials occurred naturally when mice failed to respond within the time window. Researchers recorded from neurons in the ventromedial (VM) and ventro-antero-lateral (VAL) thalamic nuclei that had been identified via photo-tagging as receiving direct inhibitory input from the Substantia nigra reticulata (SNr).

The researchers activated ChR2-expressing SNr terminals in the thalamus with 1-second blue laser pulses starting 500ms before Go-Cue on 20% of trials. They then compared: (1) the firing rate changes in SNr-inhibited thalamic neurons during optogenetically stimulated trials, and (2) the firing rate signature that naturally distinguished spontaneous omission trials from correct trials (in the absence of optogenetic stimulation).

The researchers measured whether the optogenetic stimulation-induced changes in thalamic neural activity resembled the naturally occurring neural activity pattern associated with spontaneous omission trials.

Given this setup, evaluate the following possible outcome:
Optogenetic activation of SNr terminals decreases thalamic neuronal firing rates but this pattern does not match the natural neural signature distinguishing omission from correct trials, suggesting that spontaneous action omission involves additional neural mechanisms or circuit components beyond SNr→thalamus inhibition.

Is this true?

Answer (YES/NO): NO